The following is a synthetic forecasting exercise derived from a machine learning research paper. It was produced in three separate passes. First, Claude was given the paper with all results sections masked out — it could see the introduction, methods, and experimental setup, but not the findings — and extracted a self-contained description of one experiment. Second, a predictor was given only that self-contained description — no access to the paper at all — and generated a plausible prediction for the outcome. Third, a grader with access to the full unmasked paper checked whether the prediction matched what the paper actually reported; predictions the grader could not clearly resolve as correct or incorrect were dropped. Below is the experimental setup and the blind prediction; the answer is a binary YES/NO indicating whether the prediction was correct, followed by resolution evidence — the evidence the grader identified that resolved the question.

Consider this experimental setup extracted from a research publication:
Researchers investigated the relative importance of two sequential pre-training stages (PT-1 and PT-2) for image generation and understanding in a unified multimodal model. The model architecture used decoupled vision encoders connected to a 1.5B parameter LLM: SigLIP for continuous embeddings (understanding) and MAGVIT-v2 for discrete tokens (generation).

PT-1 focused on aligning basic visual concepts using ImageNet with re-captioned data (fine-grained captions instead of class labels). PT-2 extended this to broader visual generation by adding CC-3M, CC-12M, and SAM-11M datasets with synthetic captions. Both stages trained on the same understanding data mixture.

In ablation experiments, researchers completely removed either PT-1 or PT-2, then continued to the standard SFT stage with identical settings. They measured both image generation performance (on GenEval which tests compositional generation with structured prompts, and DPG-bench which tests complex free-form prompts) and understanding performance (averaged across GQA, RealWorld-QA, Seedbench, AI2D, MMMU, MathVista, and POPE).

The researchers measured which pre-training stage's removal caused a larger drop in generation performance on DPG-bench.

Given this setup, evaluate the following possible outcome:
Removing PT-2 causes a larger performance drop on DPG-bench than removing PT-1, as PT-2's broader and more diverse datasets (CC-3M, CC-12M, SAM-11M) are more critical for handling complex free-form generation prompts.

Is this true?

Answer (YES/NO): YES